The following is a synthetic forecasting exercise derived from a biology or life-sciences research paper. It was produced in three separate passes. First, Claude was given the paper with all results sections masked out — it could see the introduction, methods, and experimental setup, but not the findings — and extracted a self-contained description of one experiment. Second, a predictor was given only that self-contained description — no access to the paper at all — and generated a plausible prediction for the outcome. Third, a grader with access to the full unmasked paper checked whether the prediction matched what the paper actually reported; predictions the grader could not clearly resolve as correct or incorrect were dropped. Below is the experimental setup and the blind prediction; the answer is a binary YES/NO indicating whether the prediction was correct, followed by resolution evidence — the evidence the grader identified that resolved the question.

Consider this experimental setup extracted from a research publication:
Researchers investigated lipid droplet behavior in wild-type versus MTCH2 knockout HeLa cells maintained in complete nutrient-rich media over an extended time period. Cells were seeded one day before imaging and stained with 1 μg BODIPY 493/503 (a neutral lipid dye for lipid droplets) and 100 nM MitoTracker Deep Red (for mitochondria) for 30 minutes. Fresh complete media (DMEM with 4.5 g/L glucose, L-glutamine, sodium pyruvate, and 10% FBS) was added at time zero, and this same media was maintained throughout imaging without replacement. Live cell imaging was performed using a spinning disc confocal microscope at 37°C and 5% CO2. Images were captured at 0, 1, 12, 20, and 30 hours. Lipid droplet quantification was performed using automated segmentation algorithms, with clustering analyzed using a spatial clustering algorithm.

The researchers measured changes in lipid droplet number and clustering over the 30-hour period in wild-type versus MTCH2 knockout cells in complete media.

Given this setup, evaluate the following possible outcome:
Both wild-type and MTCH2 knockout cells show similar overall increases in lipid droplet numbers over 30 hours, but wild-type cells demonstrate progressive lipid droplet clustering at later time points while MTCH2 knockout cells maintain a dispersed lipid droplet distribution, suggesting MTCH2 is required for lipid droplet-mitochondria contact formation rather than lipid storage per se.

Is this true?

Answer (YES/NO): NO